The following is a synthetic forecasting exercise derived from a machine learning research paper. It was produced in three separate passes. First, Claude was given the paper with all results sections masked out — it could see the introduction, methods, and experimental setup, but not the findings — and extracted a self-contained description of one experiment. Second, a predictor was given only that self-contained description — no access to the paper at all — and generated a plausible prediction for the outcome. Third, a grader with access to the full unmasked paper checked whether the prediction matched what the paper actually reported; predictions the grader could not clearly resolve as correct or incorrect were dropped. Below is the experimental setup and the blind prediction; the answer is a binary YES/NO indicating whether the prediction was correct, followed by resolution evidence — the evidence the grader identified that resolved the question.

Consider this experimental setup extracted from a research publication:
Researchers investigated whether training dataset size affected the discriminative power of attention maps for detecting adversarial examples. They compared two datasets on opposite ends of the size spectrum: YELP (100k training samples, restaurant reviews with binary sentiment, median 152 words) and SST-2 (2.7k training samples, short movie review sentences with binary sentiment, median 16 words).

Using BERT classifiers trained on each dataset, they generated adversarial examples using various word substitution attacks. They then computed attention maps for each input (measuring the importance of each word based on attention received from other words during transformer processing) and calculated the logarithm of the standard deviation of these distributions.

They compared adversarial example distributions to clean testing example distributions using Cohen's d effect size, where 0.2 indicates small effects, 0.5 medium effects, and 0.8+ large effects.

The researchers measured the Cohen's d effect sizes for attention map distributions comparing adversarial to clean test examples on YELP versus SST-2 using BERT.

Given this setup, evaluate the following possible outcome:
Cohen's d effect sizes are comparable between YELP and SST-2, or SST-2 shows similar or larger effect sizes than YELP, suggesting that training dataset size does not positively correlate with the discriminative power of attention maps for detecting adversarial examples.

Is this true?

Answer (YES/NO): NO